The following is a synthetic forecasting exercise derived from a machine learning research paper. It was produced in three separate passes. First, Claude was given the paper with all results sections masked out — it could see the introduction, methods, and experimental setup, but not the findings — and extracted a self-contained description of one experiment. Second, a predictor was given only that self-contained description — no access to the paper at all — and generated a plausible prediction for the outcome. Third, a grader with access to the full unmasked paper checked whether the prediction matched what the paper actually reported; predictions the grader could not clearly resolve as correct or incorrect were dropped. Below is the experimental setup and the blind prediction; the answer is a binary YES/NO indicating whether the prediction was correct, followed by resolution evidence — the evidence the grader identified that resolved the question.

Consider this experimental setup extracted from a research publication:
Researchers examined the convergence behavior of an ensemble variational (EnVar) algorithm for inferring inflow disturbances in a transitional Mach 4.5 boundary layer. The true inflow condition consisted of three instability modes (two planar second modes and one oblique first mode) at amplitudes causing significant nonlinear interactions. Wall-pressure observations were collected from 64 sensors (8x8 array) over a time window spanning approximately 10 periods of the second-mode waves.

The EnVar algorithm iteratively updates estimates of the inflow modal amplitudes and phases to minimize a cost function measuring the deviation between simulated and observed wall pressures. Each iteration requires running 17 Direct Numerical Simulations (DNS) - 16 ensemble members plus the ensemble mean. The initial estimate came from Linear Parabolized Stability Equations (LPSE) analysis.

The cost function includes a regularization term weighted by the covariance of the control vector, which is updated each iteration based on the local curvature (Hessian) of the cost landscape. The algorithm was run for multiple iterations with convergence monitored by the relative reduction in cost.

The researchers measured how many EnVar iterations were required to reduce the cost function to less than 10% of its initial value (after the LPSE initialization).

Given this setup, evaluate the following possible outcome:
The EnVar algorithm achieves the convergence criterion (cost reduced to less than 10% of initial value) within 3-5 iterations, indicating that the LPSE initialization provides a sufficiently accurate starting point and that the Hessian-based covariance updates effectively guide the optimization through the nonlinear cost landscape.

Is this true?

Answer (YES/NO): NO